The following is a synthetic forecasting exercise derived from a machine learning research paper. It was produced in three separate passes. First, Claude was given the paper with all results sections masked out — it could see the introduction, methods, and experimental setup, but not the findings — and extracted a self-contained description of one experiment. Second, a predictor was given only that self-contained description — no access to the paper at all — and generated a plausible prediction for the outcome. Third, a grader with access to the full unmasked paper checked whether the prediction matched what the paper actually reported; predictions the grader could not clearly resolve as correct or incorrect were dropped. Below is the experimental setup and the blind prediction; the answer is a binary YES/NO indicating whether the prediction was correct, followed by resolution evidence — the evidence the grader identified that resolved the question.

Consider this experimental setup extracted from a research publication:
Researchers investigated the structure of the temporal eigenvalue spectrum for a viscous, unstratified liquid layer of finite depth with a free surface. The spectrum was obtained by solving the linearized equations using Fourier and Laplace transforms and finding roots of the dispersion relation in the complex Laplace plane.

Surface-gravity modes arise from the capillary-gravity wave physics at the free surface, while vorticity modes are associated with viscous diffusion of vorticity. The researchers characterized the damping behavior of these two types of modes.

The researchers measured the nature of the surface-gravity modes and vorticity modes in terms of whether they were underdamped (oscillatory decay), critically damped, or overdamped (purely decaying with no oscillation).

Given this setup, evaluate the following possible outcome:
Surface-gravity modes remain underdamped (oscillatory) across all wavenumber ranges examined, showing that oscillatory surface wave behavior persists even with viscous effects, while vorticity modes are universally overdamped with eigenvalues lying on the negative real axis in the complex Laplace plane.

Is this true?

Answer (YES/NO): YES